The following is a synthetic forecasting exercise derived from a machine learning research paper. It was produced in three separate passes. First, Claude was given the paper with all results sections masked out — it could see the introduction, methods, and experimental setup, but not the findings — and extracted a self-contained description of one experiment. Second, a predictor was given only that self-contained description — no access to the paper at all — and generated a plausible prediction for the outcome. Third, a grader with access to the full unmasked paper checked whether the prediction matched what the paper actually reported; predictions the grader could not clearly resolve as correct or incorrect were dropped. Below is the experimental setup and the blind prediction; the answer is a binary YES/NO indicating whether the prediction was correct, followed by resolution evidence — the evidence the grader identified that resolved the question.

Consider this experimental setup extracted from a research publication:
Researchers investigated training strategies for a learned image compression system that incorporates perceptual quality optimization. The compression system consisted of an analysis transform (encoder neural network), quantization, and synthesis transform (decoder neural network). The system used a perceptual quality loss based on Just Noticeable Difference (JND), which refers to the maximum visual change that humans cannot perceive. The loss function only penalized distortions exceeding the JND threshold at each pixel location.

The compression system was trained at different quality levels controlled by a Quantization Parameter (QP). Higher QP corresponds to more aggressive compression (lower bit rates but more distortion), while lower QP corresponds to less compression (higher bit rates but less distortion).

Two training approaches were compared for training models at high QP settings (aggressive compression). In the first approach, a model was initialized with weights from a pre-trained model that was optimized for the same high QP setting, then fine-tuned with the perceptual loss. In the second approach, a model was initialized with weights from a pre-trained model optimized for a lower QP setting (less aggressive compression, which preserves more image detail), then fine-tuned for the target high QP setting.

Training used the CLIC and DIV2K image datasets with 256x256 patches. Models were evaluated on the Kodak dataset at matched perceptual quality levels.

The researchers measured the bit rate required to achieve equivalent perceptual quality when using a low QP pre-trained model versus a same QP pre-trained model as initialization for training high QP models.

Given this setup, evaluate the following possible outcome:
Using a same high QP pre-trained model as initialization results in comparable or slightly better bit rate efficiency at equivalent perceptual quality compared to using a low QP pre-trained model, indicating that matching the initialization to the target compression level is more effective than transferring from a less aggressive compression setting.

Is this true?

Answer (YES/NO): NO